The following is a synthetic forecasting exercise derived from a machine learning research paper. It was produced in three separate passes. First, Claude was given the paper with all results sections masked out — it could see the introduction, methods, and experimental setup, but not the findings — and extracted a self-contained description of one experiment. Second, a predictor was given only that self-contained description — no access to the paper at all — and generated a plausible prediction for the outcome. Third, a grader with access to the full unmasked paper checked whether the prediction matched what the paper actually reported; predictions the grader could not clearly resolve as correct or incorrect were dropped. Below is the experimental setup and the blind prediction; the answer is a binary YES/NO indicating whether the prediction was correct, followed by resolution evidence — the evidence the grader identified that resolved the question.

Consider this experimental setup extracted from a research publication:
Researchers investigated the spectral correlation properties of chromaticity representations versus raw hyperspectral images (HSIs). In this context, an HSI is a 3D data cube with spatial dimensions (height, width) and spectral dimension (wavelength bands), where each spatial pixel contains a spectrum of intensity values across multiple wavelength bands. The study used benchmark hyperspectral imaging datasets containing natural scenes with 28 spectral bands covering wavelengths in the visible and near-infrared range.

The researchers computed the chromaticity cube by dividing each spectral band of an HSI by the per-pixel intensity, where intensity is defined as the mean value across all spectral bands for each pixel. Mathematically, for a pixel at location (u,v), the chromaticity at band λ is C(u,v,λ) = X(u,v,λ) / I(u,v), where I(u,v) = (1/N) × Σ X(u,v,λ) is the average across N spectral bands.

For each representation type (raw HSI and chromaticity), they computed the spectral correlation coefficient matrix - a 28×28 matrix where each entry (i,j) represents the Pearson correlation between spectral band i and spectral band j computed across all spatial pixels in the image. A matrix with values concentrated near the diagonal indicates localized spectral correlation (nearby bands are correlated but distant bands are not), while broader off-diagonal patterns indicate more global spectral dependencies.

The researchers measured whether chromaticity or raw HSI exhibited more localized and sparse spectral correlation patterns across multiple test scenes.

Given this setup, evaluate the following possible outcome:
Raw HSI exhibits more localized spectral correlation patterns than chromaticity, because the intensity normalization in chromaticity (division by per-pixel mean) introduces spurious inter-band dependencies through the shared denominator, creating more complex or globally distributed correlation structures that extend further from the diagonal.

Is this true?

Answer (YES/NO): NO